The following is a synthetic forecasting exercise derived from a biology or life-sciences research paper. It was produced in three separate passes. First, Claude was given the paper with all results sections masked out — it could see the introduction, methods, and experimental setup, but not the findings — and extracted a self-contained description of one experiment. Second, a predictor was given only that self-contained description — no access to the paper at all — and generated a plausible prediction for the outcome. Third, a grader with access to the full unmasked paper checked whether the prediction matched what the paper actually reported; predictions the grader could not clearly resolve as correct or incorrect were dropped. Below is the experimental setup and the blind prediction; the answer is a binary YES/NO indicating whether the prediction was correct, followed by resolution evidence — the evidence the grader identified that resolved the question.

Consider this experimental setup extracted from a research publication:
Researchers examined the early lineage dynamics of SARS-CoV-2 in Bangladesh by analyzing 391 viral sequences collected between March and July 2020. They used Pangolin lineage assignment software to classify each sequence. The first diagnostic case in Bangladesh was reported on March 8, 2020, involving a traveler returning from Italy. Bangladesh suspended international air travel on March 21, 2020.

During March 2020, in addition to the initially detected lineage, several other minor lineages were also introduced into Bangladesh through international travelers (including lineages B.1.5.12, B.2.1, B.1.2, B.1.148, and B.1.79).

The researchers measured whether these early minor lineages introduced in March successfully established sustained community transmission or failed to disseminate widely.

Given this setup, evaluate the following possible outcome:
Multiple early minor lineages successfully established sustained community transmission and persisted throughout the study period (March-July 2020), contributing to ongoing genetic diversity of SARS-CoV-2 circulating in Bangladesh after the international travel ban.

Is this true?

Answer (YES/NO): NO